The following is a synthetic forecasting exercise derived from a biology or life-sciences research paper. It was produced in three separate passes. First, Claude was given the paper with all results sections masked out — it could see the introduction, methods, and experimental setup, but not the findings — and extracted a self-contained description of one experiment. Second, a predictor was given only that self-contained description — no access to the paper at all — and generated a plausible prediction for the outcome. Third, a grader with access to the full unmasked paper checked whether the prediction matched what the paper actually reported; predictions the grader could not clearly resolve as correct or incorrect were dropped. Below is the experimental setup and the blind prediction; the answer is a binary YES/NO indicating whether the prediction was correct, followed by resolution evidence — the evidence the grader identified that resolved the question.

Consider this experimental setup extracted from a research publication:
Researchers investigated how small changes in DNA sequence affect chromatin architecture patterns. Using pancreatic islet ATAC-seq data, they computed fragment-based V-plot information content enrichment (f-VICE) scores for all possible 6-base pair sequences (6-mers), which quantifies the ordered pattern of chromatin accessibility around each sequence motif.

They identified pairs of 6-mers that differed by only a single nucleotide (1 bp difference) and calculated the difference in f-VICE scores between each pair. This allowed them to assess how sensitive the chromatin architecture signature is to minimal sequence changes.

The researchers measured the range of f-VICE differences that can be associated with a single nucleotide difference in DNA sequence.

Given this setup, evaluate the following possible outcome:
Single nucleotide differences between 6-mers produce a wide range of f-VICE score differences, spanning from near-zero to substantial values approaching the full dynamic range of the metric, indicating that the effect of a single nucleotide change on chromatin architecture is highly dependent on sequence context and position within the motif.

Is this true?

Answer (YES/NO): YES